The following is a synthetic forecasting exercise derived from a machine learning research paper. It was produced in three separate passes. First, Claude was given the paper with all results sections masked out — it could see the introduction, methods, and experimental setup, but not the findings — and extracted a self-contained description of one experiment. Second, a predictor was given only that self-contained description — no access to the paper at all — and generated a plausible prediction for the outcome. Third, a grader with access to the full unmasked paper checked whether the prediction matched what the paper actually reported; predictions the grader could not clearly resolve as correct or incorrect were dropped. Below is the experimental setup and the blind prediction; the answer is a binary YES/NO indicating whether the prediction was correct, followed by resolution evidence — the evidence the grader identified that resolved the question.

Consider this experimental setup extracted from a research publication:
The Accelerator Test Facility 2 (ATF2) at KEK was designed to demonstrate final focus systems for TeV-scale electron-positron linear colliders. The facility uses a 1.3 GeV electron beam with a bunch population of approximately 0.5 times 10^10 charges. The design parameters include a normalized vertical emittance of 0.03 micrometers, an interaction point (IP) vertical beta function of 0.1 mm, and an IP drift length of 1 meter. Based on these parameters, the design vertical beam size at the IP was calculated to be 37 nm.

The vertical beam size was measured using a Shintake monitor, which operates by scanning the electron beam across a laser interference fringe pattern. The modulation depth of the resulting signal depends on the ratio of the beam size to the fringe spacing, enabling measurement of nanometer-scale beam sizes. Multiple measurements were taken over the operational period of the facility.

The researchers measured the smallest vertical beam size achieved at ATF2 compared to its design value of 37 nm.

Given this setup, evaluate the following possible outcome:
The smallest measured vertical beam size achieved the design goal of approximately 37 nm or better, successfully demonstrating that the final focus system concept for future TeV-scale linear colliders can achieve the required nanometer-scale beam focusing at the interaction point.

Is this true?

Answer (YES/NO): NO